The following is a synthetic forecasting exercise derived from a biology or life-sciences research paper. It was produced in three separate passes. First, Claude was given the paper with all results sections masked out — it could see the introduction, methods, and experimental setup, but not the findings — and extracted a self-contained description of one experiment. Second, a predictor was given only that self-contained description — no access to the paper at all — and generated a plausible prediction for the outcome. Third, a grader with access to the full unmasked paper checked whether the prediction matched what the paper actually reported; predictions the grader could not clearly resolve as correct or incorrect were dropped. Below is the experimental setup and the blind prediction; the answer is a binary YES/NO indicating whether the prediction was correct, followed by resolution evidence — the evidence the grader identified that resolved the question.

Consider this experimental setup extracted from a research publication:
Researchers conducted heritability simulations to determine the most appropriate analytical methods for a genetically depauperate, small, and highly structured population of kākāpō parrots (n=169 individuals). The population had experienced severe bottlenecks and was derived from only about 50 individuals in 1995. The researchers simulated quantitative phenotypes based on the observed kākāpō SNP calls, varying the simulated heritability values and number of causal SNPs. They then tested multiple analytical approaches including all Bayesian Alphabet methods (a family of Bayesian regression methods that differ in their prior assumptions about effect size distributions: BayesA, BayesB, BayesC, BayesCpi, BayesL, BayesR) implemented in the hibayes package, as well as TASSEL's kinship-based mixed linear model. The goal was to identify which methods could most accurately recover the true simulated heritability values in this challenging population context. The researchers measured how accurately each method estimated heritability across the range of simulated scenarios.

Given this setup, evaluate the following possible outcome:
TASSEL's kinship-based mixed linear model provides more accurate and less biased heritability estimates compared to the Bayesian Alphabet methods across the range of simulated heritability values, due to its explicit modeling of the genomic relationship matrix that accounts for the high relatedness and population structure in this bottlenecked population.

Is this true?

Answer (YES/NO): NO